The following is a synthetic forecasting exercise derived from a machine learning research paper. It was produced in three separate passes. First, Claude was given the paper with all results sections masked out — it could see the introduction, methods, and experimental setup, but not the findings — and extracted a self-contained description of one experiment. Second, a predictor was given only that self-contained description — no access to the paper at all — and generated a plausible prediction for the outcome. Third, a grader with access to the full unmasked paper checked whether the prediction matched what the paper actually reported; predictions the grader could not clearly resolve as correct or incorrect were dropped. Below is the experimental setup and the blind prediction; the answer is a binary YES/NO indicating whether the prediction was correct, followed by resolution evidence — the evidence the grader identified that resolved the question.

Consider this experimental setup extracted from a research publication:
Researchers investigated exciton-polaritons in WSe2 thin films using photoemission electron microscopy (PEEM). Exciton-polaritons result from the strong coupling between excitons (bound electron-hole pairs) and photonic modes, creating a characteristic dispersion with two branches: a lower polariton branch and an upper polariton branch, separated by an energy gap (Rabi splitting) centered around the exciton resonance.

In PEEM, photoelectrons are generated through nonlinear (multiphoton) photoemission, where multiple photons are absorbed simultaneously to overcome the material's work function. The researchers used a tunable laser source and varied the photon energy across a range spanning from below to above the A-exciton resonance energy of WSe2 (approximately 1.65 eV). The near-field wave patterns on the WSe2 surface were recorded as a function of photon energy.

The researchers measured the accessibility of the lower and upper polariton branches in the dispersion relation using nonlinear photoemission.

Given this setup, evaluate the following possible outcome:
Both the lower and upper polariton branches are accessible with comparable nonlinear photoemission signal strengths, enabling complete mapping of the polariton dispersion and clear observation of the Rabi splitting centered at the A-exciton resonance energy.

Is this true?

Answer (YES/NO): NO